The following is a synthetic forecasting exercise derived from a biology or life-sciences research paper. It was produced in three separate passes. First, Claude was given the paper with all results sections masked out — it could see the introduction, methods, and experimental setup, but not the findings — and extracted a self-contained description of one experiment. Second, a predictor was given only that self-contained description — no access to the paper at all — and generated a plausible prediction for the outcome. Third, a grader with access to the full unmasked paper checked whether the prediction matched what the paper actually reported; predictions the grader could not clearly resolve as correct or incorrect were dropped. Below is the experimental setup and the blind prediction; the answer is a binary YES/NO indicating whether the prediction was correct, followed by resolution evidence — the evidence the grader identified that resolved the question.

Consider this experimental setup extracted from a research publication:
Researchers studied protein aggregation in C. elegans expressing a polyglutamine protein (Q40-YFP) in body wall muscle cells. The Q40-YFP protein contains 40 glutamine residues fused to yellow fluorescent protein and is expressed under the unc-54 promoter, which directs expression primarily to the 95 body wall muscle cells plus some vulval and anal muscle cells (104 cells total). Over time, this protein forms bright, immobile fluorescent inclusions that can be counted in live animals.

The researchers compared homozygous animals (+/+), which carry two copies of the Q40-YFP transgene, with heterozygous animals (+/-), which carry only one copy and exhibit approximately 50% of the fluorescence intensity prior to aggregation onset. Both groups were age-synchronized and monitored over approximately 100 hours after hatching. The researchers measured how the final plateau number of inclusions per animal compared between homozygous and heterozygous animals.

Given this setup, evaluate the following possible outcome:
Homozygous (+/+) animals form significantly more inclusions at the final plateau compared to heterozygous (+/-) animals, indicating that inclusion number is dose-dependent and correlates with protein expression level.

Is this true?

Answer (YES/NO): NO